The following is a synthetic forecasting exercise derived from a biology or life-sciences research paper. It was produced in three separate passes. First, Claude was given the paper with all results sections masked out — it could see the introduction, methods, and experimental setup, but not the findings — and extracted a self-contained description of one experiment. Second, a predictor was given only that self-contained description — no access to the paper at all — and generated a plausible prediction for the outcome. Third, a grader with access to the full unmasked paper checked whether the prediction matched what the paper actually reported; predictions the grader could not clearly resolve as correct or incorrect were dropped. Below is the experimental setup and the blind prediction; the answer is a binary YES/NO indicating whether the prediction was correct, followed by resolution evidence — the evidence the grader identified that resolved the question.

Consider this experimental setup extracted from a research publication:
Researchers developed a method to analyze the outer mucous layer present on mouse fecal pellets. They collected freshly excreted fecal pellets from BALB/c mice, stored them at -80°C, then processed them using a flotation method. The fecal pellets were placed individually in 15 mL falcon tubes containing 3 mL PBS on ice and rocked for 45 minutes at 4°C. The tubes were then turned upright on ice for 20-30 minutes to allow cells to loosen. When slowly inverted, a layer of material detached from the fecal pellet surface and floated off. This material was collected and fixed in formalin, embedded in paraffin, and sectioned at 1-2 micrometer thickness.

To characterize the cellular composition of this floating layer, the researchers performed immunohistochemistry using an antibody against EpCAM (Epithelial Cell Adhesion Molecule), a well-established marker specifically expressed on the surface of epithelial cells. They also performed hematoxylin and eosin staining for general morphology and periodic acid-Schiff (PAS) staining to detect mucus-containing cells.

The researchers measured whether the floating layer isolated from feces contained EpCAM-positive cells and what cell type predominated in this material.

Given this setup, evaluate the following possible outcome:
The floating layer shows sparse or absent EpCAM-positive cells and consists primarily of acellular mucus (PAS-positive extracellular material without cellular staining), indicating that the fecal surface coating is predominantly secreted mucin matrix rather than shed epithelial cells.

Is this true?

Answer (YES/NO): NO